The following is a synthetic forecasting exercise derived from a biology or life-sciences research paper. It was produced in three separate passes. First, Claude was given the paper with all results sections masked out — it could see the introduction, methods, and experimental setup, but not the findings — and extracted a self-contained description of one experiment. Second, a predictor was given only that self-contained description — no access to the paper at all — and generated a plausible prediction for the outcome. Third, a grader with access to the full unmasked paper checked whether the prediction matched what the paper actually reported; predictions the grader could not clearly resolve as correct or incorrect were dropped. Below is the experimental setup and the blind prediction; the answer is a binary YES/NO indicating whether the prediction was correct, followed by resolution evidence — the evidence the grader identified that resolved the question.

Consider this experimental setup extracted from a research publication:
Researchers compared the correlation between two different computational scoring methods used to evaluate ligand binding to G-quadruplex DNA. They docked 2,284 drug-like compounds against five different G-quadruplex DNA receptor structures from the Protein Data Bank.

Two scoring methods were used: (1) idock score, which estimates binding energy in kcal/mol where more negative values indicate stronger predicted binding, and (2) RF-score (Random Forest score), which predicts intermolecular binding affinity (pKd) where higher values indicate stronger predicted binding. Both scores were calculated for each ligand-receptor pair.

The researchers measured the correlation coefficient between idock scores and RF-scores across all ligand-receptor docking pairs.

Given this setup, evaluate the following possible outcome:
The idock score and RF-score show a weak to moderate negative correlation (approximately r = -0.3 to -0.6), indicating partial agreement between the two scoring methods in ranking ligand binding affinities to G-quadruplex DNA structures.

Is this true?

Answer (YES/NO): NO